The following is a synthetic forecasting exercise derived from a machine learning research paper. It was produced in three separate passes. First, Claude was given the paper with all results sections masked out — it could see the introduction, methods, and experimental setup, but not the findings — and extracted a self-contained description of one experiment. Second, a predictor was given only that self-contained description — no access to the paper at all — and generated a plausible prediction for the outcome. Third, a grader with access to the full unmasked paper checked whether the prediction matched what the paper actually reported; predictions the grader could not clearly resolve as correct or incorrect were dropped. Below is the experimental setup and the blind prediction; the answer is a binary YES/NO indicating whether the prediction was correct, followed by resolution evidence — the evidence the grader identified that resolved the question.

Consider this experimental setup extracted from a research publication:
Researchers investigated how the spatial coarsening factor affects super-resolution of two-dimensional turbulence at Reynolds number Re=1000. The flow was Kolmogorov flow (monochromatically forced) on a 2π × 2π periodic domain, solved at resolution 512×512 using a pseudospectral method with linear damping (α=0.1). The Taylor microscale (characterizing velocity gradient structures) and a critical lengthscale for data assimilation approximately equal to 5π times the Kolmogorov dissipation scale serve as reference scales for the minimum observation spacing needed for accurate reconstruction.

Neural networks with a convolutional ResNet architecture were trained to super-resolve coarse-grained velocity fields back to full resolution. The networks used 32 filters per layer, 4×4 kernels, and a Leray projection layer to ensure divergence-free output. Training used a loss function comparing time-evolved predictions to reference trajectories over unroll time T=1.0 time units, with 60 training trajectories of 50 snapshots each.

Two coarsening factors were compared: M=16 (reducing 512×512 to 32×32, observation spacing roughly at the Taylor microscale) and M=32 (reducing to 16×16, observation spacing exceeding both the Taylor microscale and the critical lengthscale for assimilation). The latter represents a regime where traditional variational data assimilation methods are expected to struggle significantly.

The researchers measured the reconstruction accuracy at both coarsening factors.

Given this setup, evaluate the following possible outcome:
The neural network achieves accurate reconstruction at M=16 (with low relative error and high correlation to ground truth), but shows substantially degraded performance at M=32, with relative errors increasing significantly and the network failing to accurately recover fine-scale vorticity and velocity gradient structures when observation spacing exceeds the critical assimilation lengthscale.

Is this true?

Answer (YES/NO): NO